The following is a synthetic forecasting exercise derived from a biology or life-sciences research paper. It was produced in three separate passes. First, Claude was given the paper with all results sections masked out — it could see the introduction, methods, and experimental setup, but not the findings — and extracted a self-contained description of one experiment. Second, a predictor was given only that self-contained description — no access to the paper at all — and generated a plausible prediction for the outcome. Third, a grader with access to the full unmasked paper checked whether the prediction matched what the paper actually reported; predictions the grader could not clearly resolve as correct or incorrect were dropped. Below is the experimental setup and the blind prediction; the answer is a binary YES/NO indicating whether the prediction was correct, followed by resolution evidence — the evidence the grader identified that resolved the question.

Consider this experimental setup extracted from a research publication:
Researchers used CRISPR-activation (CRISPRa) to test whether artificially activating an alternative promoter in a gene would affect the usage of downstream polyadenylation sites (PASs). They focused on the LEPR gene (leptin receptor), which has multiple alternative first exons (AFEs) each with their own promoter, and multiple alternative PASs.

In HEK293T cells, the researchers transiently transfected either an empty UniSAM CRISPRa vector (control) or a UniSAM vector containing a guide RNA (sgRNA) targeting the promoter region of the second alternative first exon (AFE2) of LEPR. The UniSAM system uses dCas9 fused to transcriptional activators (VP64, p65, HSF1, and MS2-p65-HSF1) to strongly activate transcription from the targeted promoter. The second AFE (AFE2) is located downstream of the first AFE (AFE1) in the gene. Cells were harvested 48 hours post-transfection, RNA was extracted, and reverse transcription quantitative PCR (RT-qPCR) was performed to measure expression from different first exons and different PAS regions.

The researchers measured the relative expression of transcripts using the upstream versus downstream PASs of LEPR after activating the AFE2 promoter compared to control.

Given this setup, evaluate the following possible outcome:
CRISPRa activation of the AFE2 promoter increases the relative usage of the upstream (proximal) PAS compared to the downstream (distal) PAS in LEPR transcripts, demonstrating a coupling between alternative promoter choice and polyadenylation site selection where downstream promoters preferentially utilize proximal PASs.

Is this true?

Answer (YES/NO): NO